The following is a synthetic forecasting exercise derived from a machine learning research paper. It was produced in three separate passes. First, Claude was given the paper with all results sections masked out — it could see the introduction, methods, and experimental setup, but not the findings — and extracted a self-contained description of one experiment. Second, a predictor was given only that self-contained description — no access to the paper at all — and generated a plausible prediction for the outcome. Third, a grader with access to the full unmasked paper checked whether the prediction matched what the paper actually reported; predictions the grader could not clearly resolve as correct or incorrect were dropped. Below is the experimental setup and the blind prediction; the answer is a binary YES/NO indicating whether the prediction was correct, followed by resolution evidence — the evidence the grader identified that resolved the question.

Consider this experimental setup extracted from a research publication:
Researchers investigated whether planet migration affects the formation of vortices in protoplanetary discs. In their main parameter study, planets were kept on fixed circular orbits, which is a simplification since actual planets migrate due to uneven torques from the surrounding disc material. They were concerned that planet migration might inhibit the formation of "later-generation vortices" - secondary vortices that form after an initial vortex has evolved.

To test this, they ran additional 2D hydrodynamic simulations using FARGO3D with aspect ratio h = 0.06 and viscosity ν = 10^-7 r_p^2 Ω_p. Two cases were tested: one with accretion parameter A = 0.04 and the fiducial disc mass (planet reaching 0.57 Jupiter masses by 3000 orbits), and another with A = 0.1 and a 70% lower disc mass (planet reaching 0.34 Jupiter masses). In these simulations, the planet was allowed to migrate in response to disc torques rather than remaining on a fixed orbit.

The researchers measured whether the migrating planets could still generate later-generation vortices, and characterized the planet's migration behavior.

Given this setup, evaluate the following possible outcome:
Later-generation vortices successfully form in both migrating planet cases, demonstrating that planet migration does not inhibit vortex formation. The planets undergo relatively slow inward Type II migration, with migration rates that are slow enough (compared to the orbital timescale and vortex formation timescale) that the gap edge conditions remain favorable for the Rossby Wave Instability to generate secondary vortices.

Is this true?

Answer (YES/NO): NO